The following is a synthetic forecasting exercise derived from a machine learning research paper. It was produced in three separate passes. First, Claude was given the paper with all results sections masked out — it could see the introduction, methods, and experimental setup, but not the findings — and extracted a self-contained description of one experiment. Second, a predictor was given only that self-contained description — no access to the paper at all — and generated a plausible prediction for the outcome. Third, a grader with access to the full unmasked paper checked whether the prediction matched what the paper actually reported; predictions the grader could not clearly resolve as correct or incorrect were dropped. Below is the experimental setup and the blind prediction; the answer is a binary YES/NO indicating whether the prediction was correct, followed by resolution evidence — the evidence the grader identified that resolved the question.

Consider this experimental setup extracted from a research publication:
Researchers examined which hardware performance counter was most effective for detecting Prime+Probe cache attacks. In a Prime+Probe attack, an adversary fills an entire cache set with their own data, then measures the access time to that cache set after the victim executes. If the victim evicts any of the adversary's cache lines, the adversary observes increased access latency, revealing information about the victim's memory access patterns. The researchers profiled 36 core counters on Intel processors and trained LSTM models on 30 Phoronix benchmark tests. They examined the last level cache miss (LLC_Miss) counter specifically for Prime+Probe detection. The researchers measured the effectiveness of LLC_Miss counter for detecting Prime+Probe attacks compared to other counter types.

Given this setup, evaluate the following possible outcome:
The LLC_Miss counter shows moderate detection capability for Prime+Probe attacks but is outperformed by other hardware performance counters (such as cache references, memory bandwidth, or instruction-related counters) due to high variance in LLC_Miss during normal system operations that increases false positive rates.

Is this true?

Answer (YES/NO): NO